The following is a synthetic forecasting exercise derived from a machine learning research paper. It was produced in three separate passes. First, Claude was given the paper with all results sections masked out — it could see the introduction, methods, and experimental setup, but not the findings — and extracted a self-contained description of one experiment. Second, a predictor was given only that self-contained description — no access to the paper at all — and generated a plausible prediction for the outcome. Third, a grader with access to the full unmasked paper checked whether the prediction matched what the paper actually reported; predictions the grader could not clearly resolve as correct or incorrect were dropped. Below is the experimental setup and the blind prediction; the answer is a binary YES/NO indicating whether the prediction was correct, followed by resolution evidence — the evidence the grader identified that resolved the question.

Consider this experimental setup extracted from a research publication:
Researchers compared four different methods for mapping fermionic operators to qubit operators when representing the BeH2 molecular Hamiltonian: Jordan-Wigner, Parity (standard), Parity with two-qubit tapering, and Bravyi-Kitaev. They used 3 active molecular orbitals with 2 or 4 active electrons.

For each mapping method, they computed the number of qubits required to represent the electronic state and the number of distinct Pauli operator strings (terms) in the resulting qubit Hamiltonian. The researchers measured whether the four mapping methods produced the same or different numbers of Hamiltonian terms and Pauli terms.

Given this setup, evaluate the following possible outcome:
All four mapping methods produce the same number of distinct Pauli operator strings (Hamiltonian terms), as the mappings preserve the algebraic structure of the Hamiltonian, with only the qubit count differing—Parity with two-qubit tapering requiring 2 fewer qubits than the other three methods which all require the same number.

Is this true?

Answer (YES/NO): NO